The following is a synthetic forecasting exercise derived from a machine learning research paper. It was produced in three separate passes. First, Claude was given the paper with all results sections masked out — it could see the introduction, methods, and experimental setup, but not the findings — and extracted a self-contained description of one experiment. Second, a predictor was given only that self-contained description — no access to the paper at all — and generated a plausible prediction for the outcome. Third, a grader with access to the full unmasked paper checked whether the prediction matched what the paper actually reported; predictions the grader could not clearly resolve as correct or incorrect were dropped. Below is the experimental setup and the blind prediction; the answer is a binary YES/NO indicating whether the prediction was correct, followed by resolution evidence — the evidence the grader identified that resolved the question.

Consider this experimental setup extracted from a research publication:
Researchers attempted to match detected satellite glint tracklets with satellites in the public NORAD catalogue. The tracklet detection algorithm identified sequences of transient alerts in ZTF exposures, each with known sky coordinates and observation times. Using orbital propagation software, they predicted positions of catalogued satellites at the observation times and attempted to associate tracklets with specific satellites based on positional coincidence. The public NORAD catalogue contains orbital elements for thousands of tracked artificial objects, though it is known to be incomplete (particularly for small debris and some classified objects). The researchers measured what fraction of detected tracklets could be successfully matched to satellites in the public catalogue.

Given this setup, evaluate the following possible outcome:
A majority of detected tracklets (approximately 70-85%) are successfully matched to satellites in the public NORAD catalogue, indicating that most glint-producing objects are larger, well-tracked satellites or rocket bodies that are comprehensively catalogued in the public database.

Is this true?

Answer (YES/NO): NO